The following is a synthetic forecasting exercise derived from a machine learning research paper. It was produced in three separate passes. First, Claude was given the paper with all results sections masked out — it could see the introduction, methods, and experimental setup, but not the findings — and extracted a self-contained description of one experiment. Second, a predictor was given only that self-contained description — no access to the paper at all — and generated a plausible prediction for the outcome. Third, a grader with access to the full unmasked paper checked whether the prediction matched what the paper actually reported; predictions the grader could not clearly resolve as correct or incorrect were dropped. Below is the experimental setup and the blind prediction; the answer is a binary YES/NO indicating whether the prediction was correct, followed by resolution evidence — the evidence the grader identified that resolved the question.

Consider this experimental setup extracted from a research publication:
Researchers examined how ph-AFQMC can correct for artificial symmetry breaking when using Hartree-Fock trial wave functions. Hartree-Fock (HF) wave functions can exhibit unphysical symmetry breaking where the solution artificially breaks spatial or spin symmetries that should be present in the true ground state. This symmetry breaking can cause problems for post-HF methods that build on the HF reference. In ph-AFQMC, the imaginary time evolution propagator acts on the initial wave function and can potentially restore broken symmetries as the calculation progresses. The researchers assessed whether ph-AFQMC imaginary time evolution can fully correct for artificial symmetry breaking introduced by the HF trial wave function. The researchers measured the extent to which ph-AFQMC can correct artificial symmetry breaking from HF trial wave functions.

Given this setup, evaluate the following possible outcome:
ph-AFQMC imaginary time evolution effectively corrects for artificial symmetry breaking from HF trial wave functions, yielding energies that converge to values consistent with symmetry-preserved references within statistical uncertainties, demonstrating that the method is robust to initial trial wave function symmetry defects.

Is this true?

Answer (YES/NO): NO